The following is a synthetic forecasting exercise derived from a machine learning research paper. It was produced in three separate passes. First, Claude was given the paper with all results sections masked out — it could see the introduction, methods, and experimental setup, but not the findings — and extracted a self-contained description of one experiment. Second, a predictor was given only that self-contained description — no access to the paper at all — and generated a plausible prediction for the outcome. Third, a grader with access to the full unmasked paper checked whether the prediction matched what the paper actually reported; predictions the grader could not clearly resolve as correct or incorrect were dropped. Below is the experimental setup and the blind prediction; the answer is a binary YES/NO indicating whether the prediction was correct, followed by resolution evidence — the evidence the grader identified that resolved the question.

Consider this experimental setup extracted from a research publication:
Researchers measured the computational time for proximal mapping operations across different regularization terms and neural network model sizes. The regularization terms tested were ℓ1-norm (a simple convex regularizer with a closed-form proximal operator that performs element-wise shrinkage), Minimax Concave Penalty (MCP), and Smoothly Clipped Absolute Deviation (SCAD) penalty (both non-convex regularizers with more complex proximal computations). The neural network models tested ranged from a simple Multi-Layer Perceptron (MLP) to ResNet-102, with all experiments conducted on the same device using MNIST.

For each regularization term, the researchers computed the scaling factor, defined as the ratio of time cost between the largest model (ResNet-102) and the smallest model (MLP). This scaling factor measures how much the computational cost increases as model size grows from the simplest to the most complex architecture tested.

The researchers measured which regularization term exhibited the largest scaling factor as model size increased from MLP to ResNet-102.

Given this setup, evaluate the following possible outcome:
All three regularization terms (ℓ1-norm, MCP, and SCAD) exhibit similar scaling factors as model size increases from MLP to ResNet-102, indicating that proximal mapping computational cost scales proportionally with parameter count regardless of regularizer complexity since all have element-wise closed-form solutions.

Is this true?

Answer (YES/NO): NO